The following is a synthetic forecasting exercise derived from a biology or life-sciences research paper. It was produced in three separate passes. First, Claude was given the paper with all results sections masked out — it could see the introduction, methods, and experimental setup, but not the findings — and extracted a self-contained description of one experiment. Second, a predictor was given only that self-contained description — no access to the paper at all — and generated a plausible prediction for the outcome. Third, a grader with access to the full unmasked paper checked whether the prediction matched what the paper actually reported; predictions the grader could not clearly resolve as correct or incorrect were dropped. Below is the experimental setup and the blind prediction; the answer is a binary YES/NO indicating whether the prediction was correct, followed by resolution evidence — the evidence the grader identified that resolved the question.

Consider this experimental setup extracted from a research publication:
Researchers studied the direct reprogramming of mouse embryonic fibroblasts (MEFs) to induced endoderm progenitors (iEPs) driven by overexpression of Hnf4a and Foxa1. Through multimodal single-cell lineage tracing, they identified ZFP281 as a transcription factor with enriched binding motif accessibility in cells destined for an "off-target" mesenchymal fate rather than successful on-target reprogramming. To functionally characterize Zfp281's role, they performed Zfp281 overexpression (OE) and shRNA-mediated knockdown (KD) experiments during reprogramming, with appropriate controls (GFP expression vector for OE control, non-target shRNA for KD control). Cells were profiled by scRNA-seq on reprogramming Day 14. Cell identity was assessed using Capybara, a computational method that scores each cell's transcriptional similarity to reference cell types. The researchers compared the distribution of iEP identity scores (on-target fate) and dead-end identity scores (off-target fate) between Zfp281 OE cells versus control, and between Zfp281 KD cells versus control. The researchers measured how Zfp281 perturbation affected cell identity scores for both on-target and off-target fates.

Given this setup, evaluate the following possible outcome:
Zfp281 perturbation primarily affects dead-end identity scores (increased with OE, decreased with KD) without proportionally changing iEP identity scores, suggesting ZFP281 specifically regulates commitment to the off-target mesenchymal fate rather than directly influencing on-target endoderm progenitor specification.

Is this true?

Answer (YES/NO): NO